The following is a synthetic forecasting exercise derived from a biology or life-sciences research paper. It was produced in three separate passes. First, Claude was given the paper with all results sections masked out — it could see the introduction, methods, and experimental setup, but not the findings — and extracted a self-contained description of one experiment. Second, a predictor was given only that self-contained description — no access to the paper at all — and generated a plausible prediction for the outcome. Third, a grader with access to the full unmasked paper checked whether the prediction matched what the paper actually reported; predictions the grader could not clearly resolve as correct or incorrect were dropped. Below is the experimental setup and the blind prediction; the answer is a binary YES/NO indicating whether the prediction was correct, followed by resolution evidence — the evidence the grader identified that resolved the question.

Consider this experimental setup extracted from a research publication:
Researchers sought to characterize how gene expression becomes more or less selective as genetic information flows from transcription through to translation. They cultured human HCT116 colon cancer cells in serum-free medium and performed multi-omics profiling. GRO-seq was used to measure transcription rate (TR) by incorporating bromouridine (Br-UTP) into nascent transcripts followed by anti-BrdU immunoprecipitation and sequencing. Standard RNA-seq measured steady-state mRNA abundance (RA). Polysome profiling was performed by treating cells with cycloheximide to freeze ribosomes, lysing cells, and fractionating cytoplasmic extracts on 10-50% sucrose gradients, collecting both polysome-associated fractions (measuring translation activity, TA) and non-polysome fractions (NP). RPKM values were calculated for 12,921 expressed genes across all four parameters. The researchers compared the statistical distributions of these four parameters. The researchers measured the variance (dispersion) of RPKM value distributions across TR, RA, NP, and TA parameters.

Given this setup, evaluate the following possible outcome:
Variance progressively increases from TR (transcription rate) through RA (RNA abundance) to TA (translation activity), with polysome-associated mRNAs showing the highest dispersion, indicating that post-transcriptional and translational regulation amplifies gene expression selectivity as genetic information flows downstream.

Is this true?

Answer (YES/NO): YES